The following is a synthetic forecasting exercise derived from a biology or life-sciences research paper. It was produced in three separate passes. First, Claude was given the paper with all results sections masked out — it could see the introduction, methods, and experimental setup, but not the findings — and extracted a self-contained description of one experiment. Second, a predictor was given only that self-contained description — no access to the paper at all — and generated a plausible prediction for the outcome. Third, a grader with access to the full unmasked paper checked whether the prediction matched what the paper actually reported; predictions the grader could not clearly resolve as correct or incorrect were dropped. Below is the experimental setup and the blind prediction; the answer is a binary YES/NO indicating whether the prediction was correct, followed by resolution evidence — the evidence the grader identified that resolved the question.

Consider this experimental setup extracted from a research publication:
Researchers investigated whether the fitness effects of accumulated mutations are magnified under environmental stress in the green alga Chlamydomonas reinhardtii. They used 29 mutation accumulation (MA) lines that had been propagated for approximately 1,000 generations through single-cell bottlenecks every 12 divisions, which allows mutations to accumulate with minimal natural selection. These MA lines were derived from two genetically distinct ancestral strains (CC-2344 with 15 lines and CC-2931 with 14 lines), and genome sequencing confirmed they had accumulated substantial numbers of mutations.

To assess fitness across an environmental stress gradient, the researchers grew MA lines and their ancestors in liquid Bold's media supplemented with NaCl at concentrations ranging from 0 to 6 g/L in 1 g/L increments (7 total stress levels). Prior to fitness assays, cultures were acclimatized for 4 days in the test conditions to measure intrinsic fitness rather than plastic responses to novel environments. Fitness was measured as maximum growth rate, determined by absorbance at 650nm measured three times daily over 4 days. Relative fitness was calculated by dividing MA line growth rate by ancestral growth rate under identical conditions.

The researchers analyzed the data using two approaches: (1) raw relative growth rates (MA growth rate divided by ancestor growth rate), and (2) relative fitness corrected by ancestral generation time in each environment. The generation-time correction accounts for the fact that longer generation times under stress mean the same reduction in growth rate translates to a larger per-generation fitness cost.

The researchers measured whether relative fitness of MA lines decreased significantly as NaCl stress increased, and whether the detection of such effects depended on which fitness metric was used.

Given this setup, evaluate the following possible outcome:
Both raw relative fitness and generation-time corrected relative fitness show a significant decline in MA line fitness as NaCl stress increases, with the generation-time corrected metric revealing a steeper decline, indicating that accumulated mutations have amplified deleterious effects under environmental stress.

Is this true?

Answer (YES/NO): NO